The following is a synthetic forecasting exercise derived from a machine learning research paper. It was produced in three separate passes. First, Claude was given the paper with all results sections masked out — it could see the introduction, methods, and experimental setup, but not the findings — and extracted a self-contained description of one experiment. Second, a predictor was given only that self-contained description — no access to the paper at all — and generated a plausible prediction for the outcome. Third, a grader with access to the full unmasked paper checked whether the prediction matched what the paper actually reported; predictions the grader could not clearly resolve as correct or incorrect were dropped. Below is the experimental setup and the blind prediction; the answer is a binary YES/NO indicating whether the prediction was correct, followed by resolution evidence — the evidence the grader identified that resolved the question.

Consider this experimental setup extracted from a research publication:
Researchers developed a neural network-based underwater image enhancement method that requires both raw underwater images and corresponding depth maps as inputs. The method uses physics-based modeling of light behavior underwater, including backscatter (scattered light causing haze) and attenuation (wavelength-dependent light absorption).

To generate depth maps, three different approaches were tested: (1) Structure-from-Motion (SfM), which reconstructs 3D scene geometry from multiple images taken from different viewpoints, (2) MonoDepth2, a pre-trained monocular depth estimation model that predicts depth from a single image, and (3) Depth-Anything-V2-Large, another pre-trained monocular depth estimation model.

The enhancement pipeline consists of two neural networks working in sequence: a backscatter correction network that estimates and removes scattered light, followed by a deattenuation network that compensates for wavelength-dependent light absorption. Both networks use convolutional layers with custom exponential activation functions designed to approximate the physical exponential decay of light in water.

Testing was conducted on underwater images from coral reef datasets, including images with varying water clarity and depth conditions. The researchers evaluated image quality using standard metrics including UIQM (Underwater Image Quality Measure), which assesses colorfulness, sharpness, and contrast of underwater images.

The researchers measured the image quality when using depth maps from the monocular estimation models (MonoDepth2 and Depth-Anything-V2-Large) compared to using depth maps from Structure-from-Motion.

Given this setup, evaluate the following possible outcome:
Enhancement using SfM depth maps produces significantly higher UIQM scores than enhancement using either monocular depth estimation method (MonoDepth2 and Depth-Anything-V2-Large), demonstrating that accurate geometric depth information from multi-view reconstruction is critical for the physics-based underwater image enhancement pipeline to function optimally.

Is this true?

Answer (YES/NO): NO